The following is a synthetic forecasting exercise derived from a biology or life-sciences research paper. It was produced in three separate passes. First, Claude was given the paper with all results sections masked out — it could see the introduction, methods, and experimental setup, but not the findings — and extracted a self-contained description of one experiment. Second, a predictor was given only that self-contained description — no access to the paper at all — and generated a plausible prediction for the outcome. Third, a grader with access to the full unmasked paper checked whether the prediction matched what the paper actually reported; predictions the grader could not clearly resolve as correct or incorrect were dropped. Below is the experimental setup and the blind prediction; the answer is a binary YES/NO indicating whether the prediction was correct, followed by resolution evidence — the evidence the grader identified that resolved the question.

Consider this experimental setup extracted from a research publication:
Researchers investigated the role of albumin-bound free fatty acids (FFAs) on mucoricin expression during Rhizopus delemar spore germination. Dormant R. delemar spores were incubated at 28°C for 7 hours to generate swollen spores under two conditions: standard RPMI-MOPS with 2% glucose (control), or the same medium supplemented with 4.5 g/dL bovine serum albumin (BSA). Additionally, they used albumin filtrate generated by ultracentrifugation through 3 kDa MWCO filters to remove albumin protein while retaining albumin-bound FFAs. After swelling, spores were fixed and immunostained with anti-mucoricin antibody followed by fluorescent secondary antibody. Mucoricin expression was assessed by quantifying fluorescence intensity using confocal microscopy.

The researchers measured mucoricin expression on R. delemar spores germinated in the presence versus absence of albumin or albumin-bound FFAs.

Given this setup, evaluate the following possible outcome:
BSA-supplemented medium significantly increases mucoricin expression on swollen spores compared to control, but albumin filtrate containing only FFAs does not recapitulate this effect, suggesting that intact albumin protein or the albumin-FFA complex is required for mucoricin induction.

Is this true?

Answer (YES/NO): NO